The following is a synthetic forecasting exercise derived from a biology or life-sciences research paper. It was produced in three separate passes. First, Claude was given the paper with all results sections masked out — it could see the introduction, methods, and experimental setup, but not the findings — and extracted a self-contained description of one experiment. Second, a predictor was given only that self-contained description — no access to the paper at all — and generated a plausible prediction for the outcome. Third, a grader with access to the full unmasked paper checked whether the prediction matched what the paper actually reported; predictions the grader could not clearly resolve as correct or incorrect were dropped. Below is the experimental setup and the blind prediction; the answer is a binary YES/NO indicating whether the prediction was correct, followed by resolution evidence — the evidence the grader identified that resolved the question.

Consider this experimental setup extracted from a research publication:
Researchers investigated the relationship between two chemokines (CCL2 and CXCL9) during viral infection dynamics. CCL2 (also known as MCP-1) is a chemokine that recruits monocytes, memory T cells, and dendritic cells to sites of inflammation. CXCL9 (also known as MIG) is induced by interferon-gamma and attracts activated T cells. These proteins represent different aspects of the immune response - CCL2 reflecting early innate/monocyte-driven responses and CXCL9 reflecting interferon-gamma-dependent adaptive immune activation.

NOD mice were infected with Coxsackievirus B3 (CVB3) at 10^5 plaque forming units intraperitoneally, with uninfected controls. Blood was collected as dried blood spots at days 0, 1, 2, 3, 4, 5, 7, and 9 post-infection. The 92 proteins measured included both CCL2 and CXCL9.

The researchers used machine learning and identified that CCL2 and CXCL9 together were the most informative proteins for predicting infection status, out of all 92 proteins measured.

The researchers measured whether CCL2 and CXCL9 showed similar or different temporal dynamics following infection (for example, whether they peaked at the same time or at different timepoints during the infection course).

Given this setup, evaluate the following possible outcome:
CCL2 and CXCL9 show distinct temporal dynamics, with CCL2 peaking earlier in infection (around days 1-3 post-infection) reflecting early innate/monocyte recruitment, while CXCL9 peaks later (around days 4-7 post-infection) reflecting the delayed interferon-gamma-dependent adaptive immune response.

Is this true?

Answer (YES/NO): NO